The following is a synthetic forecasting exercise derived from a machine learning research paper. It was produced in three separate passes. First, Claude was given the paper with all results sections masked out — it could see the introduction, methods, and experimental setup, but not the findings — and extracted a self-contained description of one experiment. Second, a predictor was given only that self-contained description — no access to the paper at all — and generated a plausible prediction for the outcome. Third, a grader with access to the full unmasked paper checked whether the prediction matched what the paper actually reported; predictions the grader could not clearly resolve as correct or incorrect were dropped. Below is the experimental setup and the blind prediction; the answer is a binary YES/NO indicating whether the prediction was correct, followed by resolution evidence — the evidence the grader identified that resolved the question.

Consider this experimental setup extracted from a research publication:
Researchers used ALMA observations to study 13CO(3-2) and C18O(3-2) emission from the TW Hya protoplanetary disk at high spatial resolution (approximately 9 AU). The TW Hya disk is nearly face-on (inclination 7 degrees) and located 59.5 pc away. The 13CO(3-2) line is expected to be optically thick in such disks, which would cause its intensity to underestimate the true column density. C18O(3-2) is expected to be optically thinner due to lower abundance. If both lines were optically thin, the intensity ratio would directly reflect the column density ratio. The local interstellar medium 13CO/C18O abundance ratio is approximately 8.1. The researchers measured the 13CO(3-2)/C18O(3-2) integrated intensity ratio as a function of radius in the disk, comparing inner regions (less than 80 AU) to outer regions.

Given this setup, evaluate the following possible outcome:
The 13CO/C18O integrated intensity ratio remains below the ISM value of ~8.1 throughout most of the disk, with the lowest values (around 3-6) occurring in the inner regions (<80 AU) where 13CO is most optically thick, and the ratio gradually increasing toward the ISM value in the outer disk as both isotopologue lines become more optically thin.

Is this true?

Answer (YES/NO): YES